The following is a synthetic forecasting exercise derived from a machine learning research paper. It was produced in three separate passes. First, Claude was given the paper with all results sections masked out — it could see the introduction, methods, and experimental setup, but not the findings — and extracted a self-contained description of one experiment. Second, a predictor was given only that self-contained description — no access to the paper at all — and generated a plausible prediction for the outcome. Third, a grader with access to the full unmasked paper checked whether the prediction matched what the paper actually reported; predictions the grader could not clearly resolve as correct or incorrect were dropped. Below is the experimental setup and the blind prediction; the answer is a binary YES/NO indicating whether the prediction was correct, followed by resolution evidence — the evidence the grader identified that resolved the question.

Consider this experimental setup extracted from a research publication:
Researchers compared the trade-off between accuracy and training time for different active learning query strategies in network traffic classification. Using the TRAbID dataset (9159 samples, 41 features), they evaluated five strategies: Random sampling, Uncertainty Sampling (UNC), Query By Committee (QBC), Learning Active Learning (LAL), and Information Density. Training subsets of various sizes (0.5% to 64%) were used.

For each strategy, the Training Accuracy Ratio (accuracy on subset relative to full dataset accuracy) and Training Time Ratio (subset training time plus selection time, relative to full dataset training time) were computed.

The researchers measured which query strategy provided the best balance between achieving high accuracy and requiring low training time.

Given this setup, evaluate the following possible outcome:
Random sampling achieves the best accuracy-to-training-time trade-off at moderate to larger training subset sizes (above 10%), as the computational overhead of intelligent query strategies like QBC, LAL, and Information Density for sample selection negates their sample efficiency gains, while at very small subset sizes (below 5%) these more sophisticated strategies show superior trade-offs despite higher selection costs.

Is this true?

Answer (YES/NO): NO